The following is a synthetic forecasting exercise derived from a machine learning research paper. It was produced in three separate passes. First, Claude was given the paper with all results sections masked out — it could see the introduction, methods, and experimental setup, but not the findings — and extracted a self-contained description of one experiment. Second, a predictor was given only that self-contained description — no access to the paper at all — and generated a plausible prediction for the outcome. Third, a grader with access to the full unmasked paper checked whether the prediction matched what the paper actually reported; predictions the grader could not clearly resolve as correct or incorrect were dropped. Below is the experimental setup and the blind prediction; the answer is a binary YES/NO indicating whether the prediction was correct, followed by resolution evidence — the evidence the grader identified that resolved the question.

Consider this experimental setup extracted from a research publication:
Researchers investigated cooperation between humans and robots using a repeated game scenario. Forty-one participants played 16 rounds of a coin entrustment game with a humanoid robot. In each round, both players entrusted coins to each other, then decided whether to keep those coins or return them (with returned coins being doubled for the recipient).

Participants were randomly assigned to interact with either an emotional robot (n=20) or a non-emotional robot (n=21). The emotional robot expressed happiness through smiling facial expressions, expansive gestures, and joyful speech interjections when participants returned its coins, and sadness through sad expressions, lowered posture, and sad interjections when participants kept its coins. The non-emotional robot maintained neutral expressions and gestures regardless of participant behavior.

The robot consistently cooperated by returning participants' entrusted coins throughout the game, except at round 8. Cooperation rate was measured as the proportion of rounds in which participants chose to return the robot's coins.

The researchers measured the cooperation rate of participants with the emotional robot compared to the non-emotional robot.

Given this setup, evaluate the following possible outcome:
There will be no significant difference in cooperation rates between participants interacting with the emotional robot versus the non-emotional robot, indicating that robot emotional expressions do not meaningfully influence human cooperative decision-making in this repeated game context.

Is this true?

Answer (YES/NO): NO